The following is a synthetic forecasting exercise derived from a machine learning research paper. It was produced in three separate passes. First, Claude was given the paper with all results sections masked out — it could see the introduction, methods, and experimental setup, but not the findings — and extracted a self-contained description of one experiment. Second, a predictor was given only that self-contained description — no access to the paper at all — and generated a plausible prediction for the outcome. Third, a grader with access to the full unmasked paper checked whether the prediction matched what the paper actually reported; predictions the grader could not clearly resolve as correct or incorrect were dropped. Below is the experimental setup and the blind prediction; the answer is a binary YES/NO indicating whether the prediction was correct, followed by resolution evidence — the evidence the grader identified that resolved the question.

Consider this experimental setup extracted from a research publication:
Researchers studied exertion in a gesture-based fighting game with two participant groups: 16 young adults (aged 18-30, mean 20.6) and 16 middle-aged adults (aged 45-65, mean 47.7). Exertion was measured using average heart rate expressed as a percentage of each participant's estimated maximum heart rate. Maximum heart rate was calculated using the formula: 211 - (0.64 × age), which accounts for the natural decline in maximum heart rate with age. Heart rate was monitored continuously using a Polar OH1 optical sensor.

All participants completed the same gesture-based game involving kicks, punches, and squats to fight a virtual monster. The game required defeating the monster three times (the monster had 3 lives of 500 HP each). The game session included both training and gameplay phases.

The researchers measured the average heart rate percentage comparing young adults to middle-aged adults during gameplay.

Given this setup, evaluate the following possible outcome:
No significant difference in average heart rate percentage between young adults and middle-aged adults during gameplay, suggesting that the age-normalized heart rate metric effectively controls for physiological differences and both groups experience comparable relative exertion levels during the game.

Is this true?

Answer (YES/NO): NO